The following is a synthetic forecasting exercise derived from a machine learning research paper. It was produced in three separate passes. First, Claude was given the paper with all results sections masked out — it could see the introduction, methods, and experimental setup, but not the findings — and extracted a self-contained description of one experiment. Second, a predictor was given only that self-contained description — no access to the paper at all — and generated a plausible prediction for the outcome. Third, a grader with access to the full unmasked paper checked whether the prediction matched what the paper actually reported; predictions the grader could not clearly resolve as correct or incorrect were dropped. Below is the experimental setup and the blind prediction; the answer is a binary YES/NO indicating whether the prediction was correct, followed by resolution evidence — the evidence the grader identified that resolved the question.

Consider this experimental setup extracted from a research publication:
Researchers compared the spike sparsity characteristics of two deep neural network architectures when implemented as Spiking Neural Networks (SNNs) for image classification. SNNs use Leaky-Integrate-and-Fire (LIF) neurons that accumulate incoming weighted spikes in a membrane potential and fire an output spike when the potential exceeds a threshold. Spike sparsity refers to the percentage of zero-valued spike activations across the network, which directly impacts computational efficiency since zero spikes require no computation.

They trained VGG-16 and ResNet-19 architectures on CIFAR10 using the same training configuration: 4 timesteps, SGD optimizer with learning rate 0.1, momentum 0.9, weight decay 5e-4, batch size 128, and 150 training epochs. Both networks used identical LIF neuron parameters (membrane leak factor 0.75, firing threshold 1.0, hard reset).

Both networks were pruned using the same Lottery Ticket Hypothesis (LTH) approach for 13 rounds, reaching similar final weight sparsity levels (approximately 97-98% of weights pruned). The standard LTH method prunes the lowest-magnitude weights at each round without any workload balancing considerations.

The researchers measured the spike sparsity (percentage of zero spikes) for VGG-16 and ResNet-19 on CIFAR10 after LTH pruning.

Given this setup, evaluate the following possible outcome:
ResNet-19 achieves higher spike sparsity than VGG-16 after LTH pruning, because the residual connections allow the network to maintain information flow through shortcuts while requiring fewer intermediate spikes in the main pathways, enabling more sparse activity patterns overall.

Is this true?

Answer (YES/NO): NO